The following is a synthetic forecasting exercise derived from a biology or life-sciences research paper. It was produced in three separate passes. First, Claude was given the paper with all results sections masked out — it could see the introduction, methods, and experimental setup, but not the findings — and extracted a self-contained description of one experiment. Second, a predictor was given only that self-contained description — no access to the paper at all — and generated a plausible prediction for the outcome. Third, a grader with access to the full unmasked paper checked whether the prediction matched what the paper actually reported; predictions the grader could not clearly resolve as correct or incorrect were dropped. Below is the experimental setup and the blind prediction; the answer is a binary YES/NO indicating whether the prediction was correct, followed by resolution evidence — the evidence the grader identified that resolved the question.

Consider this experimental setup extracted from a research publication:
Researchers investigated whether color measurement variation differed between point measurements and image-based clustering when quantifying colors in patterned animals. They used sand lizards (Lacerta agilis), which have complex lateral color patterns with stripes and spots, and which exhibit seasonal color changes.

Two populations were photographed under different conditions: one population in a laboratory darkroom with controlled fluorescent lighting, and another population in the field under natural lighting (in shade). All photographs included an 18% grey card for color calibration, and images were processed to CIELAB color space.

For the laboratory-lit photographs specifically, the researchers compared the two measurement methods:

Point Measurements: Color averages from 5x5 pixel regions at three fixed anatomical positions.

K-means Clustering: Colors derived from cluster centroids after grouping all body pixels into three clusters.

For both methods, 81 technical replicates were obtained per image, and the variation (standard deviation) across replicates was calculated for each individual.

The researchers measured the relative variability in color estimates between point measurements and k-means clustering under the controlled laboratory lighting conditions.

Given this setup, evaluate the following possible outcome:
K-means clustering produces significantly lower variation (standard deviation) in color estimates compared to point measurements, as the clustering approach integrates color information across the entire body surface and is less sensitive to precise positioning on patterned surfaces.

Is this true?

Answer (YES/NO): YES